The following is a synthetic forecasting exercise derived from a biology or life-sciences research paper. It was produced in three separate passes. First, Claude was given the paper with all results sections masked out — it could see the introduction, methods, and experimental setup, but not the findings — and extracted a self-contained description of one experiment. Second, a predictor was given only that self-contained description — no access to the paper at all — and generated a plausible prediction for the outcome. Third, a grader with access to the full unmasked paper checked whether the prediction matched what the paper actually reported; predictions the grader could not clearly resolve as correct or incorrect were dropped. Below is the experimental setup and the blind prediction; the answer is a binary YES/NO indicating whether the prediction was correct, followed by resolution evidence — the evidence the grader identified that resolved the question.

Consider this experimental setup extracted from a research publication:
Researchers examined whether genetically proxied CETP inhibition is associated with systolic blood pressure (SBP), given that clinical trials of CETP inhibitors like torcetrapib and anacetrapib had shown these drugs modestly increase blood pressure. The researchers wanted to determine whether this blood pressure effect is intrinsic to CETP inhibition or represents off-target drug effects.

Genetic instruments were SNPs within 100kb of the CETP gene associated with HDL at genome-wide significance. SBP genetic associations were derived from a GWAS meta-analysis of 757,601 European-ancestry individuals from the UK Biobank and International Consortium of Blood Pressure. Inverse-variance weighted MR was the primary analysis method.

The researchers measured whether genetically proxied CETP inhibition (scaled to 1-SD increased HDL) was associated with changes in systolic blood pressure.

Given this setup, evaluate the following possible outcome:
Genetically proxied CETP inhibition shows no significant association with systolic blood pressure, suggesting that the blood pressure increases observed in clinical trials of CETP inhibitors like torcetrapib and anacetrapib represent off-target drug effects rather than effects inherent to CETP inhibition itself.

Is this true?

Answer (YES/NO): NO